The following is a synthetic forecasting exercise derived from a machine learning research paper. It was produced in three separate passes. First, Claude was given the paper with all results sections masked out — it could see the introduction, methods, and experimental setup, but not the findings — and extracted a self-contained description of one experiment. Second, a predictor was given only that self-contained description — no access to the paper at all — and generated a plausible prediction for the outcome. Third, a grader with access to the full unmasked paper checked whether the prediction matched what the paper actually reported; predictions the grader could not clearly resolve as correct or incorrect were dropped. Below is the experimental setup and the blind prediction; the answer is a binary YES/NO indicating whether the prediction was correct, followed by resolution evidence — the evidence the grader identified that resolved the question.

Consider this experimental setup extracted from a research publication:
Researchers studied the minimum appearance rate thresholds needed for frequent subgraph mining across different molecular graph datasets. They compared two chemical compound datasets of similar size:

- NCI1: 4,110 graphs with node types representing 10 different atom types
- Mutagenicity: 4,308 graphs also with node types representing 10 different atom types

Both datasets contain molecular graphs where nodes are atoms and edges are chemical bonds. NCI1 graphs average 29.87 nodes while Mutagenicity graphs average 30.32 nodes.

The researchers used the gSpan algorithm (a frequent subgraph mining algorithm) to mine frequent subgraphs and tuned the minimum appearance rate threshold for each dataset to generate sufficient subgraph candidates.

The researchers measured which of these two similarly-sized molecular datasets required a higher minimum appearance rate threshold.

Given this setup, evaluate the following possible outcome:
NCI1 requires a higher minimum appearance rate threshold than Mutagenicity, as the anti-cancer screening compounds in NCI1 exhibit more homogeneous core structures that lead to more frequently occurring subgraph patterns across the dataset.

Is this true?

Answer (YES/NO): NO